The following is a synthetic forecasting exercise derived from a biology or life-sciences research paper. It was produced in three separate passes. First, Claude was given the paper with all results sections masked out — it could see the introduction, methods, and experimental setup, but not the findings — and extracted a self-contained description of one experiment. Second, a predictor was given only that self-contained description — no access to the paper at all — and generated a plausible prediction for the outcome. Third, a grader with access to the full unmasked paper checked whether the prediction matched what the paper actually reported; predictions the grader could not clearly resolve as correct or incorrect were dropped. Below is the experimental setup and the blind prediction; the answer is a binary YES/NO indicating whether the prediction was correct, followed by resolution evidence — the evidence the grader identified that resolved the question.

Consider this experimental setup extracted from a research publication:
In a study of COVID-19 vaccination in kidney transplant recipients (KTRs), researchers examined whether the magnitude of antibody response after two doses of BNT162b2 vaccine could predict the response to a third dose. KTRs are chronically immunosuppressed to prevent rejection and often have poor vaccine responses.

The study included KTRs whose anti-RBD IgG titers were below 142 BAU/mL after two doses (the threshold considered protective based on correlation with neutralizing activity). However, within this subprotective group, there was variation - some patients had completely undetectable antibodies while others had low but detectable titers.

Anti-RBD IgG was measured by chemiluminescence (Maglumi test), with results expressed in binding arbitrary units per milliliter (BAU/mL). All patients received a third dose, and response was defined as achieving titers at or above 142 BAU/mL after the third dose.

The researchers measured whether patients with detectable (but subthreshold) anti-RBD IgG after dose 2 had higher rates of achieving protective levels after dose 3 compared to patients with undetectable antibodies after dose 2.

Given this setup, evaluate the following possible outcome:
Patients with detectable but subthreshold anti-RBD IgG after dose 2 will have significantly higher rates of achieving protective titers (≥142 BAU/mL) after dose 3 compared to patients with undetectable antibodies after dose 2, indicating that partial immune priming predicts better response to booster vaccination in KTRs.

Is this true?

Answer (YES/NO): YES